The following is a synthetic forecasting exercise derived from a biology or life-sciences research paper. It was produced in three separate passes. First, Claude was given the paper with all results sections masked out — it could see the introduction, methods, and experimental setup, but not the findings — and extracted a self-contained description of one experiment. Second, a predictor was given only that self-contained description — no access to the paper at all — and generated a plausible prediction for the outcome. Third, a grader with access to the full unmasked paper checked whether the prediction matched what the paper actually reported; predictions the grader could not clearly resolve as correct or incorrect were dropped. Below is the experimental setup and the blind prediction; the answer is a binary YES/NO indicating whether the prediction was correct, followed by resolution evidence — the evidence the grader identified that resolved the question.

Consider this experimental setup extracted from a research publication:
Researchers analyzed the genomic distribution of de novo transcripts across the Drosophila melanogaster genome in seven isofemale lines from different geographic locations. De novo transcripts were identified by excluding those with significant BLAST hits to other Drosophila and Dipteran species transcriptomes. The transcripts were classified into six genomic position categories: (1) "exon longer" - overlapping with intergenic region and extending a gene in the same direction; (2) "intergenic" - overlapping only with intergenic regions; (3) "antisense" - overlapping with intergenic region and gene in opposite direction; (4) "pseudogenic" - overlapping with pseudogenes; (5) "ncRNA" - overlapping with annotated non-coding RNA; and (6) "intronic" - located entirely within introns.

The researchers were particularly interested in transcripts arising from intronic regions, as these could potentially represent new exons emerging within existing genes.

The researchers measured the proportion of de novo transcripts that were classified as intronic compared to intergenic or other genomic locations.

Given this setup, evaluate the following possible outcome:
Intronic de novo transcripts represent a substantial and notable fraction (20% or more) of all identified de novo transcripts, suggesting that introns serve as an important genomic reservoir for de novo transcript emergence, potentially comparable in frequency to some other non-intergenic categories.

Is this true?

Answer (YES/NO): NO